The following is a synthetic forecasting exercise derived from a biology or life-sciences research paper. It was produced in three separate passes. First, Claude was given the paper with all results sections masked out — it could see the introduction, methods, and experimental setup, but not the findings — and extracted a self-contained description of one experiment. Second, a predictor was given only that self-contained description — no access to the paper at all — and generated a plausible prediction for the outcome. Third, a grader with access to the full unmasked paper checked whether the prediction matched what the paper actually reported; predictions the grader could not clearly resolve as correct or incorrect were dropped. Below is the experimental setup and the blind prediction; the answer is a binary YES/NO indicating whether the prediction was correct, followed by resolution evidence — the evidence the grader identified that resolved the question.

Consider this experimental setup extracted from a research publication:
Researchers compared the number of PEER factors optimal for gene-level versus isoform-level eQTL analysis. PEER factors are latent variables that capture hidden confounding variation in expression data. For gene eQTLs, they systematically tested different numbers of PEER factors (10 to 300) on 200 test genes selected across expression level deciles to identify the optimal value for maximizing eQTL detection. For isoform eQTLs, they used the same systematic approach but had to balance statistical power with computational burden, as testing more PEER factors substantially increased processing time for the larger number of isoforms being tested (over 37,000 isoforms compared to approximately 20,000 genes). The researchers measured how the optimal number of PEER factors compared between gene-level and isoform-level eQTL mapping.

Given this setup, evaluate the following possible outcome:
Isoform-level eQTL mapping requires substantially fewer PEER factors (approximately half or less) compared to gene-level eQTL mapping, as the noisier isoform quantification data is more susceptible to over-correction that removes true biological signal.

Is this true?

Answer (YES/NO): NO